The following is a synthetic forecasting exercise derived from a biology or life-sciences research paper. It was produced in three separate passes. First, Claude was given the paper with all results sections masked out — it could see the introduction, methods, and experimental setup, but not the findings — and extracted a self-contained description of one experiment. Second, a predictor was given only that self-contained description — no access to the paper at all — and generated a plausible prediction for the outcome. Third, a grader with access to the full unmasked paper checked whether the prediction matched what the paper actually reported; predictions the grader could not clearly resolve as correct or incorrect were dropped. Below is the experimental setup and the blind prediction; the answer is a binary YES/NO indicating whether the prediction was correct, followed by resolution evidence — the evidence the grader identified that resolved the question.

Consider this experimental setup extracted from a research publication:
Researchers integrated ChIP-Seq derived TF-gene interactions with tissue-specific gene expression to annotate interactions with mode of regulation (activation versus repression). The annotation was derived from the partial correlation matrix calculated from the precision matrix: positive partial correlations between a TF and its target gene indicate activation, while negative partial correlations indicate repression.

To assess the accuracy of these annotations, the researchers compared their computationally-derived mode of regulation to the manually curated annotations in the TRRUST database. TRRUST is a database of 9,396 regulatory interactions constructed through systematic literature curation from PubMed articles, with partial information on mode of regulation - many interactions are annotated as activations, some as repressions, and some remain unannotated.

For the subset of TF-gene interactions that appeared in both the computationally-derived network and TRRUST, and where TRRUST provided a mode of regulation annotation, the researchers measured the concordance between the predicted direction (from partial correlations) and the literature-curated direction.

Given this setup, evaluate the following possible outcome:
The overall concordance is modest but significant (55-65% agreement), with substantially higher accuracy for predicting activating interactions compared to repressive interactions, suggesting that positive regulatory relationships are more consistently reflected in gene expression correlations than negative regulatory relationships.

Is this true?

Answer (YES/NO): NO